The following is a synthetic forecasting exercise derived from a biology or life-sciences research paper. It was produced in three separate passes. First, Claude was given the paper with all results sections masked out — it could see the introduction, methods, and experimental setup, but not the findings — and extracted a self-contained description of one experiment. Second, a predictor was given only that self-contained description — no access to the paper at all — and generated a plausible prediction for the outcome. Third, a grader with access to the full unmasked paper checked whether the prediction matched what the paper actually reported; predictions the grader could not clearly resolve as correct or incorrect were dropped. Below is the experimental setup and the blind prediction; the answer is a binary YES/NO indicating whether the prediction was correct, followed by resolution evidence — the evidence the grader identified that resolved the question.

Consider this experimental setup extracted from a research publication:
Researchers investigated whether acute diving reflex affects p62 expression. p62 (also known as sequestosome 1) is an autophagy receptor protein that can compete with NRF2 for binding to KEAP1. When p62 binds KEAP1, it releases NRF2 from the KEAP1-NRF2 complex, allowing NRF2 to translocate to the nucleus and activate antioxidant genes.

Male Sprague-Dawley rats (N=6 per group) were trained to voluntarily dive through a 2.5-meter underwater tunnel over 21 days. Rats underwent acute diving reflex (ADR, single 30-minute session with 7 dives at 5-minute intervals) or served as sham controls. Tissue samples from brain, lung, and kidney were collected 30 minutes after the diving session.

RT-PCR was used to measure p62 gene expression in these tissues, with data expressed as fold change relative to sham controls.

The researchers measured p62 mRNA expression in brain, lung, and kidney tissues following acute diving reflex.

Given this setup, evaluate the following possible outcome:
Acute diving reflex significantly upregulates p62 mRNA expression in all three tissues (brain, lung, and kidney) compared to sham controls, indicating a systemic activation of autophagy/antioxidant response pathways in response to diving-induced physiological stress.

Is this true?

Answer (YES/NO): NO